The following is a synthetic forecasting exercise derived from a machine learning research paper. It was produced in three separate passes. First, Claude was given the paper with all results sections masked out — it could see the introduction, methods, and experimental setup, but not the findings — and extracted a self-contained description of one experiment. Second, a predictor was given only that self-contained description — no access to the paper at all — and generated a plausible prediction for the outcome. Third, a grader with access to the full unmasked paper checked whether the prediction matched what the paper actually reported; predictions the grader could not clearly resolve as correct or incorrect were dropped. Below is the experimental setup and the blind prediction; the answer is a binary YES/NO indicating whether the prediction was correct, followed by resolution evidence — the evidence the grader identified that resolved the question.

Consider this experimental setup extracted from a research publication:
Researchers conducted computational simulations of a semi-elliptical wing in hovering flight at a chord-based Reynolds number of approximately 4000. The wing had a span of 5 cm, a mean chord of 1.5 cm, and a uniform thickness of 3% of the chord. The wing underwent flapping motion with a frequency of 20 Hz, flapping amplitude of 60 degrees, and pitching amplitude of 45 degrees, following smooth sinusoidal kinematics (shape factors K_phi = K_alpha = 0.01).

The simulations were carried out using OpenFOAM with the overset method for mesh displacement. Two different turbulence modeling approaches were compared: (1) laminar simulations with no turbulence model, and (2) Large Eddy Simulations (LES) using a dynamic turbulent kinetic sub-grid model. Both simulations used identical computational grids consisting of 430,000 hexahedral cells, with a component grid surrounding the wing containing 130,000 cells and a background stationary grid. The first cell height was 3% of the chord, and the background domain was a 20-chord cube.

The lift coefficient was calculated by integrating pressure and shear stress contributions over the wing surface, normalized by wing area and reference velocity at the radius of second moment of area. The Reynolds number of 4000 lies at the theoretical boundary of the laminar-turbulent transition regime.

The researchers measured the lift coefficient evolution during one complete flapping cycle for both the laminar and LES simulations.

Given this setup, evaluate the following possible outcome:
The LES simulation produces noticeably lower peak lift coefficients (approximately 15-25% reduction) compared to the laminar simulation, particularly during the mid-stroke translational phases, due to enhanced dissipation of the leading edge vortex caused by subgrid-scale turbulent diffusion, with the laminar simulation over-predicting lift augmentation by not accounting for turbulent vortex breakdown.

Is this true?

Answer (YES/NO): NO